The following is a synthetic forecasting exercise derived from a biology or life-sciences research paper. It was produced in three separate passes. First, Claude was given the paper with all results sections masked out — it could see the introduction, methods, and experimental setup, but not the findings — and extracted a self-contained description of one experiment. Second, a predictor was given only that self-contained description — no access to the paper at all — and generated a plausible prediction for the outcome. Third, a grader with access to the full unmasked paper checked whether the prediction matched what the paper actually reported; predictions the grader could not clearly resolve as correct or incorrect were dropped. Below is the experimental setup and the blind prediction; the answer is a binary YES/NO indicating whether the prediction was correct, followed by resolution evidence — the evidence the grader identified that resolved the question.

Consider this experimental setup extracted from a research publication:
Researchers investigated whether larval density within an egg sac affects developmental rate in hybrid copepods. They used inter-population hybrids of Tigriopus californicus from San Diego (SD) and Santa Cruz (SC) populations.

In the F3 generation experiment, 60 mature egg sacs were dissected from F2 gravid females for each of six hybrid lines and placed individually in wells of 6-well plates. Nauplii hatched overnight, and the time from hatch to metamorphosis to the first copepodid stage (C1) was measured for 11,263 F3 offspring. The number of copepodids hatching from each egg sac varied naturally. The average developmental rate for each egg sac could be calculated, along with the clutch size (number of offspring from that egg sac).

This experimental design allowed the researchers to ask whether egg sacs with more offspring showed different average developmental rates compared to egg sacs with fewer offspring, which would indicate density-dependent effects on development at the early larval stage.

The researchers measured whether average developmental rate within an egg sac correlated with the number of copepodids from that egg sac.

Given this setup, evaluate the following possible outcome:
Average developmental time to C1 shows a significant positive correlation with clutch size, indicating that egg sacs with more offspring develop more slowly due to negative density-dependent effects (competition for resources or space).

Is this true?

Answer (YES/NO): NO